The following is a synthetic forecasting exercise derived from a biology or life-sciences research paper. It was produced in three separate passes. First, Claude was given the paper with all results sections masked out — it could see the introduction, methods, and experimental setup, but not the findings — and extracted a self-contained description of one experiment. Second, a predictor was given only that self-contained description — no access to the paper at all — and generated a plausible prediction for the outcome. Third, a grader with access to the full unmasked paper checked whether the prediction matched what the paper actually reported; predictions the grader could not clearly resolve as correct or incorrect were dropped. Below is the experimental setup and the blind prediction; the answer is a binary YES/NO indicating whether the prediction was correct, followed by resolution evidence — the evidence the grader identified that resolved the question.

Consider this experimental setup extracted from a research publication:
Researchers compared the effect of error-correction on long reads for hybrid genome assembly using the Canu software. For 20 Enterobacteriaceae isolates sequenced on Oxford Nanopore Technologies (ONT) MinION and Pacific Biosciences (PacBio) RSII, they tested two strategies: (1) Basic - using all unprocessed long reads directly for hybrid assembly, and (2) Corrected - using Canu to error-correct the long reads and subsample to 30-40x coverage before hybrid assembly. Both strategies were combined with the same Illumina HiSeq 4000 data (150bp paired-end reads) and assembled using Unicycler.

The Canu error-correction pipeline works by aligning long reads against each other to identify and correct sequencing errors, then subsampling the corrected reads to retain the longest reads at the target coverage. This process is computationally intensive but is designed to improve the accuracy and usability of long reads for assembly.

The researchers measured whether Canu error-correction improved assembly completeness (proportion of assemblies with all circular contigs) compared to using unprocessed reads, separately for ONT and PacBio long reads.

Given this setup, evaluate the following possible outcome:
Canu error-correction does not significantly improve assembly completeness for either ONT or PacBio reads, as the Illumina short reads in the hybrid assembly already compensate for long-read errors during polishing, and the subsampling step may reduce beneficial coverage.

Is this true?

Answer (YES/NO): YES